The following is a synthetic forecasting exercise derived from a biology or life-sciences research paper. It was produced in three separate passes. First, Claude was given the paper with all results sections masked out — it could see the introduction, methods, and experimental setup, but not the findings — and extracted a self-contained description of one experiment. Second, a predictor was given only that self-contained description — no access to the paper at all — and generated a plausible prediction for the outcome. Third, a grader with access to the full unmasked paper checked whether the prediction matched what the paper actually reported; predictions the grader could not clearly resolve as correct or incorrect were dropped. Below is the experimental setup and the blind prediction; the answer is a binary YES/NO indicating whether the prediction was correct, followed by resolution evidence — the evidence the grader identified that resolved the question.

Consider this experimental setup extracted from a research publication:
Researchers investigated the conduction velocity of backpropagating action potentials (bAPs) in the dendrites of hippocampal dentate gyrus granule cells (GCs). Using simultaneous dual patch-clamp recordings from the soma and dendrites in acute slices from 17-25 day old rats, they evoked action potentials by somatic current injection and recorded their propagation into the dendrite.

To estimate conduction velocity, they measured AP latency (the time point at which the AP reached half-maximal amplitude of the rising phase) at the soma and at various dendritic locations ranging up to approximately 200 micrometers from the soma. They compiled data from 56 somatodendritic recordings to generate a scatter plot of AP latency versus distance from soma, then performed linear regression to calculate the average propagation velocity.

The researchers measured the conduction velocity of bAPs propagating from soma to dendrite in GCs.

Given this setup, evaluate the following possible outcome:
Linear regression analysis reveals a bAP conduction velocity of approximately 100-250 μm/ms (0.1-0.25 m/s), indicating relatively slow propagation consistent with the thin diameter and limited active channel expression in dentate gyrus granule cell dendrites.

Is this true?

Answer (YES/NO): YES